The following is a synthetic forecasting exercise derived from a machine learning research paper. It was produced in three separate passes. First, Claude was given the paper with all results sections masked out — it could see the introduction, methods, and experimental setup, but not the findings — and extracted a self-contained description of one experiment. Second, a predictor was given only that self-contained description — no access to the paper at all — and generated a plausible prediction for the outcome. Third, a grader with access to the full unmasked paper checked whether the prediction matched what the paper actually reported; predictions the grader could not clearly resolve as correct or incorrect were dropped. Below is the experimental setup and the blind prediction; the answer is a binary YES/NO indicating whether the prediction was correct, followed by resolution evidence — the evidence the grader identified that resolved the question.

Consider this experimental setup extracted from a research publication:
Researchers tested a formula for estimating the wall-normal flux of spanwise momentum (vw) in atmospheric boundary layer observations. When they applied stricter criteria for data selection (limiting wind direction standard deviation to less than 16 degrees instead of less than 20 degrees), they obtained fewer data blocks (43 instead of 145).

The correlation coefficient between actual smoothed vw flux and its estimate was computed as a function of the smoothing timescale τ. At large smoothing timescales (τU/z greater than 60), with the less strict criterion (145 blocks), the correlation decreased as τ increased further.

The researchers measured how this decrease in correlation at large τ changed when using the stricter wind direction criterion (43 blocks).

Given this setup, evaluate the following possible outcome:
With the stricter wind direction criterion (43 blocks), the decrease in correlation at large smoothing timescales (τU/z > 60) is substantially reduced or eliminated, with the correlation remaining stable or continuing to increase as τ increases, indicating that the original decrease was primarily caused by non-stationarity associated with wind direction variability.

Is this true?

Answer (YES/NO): YES